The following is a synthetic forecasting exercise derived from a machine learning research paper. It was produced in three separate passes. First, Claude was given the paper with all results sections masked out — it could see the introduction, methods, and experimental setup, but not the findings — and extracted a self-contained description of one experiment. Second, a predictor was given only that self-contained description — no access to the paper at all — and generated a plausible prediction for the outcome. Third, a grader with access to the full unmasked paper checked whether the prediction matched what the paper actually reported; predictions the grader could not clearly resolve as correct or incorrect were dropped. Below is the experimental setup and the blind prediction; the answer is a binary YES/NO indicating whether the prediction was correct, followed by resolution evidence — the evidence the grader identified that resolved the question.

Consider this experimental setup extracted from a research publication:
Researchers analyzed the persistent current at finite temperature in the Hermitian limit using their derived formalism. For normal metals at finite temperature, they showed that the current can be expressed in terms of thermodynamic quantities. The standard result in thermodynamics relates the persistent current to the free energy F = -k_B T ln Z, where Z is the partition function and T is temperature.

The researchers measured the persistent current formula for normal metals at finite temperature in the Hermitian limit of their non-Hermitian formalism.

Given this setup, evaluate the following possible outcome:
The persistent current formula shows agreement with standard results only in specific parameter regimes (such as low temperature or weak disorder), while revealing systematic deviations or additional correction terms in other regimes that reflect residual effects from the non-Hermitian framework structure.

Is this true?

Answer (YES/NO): NO